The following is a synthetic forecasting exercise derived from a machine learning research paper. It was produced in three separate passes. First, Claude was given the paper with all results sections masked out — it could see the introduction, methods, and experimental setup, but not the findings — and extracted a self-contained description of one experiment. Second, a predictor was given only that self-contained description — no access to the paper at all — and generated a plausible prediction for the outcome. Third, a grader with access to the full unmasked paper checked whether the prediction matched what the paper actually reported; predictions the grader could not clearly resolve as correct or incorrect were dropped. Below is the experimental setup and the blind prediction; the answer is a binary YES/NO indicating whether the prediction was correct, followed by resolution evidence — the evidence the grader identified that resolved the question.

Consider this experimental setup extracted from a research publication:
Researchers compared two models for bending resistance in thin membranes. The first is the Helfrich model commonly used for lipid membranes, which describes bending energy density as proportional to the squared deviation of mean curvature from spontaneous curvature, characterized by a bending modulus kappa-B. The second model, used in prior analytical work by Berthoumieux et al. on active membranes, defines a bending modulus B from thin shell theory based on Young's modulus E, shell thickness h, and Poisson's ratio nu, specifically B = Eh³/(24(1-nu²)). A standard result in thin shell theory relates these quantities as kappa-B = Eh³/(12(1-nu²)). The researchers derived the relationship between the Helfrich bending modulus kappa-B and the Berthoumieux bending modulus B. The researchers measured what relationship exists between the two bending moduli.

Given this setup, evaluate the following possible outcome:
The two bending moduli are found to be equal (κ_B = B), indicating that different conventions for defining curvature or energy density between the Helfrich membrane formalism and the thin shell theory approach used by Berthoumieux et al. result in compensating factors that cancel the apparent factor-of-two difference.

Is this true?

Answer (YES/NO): NO